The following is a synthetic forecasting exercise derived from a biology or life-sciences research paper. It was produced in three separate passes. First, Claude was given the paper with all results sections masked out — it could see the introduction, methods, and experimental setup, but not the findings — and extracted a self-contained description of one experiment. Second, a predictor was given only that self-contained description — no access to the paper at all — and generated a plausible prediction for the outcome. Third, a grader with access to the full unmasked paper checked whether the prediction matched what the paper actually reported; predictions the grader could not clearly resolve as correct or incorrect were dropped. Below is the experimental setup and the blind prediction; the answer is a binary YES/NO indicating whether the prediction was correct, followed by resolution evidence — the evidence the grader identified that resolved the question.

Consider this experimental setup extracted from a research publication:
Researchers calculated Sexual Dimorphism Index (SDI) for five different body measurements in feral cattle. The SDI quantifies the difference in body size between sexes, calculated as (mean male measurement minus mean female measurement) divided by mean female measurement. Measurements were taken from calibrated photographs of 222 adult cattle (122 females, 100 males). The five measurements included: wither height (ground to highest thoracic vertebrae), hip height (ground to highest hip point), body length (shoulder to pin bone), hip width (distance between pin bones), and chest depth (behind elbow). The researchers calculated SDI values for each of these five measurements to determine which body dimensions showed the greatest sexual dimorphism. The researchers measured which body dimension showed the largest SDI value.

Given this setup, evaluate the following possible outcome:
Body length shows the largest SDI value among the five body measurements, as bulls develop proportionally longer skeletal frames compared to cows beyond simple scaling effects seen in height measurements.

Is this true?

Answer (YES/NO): NO